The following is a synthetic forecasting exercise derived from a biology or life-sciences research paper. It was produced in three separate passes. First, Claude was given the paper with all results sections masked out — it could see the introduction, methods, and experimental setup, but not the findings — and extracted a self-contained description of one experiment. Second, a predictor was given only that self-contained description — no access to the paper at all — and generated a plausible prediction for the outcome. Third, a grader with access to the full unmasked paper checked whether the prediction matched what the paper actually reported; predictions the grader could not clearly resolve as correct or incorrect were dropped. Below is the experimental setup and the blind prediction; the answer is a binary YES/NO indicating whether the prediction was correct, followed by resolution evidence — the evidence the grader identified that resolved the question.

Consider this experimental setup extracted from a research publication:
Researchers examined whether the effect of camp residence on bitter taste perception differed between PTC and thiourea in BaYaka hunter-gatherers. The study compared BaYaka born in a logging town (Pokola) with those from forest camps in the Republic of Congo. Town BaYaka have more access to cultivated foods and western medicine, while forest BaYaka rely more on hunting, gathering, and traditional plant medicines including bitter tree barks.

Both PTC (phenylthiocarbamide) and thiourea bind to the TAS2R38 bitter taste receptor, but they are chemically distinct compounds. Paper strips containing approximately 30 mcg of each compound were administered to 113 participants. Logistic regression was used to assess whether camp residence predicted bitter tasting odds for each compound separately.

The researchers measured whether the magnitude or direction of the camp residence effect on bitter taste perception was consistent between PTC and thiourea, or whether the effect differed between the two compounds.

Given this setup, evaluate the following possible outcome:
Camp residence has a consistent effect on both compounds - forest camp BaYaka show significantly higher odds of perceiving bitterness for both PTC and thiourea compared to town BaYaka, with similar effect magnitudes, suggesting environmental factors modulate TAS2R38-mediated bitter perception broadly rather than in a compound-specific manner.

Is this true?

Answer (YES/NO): NO